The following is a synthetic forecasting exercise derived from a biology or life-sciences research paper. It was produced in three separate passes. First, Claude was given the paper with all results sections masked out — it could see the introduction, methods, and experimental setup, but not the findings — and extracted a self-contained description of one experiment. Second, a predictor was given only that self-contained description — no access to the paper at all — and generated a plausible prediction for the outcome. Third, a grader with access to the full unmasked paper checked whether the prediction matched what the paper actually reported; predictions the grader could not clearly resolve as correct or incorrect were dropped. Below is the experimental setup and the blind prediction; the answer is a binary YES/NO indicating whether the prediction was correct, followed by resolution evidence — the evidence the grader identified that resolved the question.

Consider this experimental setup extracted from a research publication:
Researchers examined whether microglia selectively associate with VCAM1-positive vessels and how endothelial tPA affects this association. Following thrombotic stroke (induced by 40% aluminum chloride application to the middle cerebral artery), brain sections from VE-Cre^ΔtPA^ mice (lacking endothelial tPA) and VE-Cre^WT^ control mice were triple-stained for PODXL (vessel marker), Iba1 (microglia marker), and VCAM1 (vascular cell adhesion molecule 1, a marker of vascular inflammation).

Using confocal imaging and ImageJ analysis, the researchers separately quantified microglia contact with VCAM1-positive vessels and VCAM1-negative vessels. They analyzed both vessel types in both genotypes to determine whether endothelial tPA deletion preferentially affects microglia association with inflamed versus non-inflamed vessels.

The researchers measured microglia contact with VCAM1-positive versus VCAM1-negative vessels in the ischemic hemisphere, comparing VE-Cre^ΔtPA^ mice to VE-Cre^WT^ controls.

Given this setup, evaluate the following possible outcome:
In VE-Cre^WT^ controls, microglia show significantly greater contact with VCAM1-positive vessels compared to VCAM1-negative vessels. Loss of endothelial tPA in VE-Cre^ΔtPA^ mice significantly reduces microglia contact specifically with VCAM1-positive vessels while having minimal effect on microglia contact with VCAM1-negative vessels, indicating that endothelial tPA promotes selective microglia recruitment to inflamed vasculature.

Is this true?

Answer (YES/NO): NO